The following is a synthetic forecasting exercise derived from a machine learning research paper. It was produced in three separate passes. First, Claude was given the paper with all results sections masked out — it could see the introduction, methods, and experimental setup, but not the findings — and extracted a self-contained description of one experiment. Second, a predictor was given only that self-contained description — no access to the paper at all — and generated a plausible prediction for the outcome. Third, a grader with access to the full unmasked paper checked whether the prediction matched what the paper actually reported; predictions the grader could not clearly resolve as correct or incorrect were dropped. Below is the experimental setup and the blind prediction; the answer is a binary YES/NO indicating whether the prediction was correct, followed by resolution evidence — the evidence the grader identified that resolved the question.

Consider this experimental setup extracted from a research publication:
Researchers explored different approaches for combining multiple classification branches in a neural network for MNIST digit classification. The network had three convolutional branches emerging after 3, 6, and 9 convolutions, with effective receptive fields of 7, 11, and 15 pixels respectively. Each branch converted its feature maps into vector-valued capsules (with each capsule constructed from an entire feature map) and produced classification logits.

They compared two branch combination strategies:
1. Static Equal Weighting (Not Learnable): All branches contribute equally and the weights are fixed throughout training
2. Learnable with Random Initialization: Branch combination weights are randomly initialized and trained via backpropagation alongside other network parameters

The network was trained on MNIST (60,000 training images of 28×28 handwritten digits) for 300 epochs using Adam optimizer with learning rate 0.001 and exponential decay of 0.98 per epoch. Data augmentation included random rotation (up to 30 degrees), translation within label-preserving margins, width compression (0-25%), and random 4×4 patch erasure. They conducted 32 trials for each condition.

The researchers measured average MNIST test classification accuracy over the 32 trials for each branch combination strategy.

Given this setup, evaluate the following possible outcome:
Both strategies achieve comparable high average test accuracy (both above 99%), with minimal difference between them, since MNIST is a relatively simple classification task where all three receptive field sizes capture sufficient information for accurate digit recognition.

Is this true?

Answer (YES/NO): YES